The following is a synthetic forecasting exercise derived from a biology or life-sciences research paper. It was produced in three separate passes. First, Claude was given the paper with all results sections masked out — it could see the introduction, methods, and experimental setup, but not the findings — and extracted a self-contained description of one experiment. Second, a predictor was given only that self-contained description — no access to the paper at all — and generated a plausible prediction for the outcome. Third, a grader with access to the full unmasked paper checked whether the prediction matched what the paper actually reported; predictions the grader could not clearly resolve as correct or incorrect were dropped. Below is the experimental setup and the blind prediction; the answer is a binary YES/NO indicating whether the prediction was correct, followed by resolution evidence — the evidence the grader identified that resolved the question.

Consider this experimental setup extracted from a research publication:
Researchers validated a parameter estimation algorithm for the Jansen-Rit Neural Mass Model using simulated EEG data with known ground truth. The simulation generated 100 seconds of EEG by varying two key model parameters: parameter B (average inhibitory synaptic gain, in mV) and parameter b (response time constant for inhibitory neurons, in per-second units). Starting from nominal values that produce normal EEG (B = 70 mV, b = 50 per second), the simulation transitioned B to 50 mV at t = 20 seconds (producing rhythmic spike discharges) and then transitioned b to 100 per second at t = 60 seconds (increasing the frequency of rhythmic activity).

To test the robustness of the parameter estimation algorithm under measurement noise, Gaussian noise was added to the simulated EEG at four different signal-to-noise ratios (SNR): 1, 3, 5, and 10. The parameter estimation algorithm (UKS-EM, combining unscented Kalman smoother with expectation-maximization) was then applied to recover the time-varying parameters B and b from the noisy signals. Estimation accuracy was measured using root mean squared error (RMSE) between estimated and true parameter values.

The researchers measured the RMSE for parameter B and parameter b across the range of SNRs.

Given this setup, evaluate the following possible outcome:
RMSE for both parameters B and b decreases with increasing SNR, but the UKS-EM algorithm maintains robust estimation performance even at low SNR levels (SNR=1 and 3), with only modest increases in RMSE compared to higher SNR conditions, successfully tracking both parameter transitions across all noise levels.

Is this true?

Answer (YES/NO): NO